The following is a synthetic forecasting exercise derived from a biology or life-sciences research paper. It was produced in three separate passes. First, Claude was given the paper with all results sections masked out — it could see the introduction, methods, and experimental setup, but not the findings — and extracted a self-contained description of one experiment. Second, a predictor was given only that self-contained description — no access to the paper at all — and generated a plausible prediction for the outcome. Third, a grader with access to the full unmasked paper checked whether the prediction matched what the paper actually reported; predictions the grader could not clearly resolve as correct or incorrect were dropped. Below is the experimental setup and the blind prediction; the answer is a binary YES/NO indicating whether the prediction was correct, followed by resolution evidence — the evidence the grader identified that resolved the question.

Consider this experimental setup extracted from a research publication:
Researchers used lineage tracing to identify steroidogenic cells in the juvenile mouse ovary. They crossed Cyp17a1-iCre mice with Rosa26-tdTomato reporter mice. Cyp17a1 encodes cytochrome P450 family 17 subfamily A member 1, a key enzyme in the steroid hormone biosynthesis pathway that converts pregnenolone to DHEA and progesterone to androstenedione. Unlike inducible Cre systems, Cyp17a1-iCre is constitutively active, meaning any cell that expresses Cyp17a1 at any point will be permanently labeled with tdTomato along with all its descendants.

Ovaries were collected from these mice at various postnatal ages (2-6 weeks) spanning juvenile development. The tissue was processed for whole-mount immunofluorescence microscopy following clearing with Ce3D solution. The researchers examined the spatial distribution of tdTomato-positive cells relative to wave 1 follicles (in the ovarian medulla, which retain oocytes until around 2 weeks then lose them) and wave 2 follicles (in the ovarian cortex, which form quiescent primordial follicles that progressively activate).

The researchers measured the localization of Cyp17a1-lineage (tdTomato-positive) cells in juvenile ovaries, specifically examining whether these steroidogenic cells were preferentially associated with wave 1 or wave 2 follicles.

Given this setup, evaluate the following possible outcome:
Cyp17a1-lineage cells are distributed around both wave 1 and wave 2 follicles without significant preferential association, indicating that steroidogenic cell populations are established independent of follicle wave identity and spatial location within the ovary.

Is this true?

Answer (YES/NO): NO